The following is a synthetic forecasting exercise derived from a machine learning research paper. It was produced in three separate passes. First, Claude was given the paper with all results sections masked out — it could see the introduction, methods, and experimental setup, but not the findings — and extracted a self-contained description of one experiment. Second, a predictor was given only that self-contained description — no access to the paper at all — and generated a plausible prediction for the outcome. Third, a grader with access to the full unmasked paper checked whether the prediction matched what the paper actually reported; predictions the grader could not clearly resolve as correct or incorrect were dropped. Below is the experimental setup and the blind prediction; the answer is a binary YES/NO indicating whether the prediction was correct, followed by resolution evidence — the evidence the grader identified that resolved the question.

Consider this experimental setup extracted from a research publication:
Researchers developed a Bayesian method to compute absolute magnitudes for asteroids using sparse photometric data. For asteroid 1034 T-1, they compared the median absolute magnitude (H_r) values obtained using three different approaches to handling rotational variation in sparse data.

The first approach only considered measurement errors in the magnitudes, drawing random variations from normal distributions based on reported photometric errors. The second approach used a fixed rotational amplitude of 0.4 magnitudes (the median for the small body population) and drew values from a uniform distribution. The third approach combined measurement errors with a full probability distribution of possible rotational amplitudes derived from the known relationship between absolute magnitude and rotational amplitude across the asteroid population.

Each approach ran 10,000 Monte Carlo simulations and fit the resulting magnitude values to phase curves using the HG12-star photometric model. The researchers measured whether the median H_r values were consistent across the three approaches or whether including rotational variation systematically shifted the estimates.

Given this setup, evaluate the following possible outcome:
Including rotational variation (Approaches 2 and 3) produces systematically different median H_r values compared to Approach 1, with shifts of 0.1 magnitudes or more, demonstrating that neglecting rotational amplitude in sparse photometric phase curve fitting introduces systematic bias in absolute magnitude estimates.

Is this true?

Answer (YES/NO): NO